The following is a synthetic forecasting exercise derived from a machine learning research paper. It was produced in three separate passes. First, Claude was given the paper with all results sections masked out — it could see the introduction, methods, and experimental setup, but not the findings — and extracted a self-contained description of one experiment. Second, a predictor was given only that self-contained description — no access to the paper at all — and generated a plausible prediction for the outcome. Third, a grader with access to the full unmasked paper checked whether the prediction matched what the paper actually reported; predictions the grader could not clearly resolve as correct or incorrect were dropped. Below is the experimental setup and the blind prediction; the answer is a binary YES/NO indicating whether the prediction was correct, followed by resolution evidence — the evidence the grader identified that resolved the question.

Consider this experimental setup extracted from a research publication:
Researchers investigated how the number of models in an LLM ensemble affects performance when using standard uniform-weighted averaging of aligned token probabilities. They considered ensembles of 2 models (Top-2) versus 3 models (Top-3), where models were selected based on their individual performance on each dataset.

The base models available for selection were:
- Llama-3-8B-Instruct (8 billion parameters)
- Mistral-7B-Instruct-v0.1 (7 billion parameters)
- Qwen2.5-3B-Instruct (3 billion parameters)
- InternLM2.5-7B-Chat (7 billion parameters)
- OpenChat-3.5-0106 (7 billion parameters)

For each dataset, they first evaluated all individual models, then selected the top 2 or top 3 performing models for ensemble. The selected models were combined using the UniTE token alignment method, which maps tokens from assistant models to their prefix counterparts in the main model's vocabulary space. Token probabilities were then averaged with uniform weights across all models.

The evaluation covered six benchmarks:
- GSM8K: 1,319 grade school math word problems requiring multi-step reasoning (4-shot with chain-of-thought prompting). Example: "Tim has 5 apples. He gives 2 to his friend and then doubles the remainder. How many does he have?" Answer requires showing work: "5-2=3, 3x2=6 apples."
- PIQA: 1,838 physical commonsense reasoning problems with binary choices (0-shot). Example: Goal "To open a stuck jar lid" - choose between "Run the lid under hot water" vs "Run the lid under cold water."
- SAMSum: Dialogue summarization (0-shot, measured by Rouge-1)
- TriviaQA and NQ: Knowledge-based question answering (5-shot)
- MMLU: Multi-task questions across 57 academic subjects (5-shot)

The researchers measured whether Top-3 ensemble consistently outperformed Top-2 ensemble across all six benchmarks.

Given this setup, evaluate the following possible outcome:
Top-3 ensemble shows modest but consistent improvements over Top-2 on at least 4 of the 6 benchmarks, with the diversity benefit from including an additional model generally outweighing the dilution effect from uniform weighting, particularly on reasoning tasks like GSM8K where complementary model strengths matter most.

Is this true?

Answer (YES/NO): NO